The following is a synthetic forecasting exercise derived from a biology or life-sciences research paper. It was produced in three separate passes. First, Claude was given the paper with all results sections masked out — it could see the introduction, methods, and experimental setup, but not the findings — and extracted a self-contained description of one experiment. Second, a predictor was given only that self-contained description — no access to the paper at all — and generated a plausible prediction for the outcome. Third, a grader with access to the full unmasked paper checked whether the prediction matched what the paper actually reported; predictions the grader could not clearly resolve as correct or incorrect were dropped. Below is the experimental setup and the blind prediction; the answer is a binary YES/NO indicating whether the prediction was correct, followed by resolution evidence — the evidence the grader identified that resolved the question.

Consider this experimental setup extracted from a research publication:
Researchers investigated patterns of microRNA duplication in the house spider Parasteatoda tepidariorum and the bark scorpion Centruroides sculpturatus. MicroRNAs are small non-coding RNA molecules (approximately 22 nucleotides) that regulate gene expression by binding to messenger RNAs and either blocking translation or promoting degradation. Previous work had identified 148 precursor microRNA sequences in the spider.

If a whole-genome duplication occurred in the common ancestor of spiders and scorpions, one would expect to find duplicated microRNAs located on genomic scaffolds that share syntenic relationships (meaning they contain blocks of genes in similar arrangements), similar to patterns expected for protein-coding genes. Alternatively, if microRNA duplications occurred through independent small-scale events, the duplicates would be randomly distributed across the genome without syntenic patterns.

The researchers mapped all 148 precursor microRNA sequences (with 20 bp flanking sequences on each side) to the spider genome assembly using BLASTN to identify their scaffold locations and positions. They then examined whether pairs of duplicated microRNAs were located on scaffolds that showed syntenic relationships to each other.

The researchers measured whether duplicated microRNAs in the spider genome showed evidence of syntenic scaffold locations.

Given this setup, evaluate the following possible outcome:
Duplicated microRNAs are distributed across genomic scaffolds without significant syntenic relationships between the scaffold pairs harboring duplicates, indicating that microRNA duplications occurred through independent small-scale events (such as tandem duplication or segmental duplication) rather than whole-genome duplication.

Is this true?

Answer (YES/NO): NO